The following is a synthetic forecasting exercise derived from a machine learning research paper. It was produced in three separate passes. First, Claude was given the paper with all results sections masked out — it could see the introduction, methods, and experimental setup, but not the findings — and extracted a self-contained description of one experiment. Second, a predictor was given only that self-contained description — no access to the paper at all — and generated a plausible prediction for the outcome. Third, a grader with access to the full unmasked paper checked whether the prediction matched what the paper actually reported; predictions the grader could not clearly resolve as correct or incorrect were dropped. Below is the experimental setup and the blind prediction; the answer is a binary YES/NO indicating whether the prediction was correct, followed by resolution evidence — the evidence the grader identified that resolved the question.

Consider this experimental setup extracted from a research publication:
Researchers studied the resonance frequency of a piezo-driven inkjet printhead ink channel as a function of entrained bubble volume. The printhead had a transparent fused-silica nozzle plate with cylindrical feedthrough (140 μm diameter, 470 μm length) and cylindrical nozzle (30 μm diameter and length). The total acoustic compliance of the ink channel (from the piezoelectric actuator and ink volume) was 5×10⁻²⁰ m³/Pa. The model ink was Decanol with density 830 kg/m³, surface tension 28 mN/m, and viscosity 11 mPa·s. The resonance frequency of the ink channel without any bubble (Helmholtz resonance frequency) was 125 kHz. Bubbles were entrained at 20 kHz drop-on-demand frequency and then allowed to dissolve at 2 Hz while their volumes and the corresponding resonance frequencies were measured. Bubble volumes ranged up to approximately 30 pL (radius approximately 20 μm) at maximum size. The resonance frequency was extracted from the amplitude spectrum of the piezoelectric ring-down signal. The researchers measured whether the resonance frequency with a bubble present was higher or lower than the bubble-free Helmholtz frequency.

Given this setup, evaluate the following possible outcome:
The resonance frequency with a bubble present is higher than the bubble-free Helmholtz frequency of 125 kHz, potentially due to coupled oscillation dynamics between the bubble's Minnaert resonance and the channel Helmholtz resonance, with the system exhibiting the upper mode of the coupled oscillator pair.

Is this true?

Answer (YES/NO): YES